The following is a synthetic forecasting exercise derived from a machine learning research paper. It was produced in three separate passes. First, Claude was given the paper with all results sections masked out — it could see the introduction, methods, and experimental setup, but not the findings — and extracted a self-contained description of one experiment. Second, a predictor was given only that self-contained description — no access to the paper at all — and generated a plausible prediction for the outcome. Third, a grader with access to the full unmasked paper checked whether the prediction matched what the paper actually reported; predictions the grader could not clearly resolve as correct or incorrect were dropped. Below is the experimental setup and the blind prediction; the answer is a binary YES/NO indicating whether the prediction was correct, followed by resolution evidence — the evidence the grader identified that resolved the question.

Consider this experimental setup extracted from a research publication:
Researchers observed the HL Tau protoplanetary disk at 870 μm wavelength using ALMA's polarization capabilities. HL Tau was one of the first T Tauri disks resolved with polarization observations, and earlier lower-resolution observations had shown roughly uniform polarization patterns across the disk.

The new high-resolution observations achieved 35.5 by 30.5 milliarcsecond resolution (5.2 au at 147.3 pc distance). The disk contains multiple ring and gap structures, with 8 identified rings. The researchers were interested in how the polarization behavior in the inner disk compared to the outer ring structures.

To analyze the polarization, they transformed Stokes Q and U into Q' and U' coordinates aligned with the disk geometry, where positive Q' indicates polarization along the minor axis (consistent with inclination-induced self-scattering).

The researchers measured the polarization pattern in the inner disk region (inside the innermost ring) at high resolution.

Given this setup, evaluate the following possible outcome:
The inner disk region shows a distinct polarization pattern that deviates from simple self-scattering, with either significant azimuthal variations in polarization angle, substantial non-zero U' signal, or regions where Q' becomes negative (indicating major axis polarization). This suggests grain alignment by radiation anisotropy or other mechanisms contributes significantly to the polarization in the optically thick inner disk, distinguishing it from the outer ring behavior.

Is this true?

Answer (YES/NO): NO